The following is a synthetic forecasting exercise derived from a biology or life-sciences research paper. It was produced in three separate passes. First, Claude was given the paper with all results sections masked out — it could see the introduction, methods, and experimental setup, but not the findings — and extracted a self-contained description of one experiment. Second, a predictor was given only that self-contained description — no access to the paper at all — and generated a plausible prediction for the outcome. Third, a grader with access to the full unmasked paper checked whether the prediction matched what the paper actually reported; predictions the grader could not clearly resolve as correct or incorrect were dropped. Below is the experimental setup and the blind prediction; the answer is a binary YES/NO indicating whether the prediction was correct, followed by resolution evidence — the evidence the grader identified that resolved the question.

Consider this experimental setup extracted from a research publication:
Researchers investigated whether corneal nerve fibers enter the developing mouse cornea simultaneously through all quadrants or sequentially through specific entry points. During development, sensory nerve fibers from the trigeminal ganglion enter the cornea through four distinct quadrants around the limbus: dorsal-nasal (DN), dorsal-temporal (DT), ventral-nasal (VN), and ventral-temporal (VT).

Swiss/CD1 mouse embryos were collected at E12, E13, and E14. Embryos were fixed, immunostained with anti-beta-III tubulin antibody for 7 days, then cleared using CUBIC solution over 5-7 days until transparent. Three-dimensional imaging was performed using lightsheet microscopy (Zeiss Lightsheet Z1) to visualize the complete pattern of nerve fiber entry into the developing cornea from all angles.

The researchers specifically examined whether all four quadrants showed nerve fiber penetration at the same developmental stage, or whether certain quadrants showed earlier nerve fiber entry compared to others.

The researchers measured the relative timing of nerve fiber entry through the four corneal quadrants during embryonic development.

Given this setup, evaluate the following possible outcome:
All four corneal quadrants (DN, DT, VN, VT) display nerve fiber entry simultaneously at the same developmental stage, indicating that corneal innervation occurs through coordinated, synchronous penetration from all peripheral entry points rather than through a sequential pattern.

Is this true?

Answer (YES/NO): NO